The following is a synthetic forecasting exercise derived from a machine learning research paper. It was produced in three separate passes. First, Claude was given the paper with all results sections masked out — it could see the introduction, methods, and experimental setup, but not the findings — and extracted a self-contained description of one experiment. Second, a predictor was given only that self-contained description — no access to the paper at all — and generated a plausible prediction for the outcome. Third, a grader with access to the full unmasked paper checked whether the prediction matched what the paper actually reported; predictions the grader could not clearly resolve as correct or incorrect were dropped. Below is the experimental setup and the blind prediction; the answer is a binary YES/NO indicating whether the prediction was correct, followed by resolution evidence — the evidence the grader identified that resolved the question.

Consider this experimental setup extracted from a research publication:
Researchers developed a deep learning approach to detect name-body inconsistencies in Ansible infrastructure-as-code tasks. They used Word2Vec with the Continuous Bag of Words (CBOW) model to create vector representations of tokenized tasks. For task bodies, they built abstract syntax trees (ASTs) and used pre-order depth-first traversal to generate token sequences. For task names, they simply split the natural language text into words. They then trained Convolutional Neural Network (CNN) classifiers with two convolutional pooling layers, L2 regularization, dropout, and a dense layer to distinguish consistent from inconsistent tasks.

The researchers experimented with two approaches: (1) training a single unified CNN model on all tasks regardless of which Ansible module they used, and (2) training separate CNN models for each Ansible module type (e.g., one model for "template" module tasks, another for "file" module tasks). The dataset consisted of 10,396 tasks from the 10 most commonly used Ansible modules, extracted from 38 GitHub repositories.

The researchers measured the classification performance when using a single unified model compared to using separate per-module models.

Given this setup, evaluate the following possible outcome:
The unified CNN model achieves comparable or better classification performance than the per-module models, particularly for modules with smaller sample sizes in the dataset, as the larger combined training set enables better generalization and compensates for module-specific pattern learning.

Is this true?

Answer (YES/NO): NO